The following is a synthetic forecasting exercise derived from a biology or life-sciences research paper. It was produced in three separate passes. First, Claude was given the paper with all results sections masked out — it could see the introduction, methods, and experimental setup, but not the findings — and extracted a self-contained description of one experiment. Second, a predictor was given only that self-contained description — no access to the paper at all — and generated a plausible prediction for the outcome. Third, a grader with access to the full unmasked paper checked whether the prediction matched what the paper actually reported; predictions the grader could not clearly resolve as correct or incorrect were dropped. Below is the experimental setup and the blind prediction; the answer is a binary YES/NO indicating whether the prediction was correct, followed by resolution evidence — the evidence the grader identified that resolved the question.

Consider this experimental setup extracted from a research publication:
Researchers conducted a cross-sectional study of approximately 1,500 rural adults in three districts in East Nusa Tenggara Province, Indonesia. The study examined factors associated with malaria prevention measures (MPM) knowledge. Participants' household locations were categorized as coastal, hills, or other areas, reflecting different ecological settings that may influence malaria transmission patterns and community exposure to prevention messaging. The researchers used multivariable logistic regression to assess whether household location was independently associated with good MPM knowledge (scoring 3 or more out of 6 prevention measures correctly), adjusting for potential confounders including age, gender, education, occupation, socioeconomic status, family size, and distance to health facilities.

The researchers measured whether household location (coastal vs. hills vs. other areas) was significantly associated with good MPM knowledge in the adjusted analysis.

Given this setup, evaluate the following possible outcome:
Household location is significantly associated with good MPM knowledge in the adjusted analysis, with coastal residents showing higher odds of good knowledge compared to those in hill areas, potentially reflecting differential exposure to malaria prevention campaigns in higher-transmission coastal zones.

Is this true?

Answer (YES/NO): NO